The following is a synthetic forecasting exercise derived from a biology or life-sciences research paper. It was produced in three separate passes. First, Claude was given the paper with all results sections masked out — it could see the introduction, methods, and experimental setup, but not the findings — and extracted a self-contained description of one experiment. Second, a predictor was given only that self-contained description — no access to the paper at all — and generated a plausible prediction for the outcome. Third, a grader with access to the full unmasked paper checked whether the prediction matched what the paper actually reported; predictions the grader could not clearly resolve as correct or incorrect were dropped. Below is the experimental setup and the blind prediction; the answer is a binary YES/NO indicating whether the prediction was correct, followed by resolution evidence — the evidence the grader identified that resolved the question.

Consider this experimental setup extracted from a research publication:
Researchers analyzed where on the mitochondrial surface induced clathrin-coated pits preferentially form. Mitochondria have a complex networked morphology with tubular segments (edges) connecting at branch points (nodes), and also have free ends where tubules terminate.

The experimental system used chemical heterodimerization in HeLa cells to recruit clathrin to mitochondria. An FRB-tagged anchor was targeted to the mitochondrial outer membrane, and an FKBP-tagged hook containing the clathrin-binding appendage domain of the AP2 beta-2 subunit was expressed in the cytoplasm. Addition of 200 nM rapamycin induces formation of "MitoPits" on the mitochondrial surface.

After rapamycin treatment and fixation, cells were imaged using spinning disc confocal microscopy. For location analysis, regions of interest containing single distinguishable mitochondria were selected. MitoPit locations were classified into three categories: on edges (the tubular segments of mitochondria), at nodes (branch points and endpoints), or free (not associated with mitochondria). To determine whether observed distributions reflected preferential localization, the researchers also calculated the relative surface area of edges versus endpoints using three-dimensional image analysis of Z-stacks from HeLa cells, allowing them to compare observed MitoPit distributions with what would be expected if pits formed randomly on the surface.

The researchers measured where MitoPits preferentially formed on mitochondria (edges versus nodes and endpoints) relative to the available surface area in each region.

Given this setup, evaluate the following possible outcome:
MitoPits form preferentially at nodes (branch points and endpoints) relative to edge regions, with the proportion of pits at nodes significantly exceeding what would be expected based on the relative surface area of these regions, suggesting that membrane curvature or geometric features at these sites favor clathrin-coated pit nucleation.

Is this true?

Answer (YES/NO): YES